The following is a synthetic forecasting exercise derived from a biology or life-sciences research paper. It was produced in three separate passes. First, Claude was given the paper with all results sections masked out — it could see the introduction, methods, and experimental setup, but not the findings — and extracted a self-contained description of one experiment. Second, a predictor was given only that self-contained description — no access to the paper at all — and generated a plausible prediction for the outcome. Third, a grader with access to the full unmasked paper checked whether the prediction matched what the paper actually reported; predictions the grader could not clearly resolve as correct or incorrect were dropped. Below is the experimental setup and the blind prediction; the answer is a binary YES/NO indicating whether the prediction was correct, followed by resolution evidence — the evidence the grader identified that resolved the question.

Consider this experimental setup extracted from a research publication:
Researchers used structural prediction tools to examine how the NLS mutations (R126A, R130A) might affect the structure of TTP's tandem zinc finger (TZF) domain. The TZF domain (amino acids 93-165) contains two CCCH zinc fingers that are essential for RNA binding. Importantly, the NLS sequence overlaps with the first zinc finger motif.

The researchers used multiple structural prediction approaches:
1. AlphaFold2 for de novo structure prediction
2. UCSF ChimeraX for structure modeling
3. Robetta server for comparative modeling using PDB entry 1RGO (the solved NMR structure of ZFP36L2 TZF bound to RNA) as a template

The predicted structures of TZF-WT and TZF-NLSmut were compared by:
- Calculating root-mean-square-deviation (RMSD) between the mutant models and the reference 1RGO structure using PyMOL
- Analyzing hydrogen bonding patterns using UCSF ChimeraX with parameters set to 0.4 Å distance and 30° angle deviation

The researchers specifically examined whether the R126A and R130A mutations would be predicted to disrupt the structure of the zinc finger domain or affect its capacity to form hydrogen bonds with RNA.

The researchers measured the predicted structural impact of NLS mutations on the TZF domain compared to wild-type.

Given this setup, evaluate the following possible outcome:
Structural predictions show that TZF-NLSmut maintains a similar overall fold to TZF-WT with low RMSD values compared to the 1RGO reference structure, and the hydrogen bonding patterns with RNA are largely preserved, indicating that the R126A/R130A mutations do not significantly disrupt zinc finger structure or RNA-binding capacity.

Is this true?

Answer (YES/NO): NO